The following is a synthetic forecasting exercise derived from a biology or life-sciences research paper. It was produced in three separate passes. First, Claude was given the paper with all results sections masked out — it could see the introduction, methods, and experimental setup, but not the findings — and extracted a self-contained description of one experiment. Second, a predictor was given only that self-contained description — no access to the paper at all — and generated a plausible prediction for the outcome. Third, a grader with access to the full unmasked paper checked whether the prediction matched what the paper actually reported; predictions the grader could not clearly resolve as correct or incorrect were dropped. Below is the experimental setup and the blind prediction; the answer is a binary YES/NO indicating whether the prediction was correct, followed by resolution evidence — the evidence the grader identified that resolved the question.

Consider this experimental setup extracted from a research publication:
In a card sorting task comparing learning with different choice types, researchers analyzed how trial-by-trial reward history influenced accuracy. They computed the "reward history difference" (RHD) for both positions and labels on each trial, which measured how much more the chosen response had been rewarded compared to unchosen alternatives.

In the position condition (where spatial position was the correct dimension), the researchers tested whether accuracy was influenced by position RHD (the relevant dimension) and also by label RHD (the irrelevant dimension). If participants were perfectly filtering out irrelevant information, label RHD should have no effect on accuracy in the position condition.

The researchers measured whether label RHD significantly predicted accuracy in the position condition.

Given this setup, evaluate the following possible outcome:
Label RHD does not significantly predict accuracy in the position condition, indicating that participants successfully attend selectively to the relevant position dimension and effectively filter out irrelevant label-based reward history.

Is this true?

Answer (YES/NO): YES